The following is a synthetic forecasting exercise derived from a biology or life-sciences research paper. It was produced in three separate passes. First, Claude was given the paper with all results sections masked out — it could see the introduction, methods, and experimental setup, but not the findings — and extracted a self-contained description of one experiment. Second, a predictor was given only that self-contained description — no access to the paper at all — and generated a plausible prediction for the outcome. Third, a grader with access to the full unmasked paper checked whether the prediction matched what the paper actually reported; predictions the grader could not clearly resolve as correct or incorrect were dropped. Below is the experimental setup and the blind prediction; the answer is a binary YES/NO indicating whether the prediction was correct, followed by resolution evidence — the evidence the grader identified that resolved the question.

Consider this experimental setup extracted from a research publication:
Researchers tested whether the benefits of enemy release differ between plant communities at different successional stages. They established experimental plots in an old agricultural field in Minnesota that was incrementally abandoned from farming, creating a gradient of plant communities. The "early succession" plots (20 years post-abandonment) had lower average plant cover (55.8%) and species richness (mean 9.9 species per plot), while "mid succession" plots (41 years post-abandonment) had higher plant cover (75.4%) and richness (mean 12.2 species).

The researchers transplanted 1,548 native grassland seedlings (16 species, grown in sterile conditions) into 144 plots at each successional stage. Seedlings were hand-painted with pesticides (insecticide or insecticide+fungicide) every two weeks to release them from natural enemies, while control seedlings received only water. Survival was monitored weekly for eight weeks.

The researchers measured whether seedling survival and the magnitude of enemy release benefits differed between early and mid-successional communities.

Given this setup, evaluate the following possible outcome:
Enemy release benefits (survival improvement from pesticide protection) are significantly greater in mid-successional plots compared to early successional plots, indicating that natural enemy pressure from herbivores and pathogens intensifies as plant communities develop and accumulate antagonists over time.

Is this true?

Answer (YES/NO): NO